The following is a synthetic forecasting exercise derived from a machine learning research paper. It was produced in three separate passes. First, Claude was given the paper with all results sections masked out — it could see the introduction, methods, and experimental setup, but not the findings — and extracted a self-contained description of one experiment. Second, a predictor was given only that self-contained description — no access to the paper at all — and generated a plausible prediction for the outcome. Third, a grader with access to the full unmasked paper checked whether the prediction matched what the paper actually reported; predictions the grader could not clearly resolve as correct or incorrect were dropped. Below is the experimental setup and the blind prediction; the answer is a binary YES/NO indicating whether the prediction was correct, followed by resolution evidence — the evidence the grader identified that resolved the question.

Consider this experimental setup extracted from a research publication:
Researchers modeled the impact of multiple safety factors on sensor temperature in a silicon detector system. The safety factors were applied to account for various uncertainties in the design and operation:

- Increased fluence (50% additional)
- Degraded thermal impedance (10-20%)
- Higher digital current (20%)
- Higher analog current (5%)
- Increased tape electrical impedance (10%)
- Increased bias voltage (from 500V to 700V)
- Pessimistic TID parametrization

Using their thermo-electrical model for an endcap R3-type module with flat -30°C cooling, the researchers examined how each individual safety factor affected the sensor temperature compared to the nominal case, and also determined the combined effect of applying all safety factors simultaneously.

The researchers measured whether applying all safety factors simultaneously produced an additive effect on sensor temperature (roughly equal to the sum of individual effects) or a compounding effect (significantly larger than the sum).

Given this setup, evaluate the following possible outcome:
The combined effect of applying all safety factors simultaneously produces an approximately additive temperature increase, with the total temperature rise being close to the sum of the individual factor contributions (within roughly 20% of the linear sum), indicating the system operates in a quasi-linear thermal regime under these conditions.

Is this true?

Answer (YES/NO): NO